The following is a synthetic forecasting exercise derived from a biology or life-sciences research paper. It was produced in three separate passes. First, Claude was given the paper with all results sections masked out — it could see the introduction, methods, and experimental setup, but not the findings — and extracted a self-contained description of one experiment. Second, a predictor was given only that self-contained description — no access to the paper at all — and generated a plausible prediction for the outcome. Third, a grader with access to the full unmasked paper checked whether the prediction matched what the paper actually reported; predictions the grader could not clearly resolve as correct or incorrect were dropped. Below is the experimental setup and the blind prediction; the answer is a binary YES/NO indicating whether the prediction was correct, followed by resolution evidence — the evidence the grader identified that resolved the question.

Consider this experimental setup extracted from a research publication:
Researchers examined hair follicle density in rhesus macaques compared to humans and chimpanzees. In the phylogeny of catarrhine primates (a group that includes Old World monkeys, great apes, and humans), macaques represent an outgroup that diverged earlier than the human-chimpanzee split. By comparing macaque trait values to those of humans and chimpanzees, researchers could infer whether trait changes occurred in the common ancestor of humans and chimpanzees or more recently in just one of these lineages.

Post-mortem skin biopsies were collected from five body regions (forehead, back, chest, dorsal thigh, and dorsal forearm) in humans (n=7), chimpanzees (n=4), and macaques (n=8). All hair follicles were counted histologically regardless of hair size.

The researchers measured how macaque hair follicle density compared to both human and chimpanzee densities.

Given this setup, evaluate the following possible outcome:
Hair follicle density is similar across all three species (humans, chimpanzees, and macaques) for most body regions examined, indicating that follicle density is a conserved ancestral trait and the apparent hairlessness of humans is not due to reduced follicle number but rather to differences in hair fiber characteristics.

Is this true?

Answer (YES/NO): NO